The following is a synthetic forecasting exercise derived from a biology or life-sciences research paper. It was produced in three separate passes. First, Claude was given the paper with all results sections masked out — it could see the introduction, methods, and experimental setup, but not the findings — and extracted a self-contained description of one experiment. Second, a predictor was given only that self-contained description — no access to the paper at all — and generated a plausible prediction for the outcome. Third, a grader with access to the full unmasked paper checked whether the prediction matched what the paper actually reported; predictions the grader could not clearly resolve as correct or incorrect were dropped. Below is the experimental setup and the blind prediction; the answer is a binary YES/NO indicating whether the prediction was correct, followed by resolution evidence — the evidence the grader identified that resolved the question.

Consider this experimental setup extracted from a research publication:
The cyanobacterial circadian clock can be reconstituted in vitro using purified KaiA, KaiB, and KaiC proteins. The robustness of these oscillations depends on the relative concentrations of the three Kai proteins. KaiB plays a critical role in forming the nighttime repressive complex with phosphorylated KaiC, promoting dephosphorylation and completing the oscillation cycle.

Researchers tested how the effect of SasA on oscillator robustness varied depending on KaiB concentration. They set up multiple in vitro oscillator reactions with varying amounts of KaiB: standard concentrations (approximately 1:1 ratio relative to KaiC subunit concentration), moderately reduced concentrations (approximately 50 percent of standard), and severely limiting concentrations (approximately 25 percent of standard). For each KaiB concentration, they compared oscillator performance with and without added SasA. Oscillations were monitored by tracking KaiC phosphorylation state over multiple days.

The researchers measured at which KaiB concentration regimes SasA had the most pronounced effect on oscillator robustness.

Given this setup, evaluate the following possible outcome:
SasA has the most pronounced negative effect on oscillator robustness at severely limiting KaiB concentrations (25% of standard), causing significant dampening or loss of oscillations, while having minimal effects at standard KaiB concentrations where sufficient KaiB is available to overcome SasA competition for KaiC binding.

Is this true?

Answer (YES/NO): NO